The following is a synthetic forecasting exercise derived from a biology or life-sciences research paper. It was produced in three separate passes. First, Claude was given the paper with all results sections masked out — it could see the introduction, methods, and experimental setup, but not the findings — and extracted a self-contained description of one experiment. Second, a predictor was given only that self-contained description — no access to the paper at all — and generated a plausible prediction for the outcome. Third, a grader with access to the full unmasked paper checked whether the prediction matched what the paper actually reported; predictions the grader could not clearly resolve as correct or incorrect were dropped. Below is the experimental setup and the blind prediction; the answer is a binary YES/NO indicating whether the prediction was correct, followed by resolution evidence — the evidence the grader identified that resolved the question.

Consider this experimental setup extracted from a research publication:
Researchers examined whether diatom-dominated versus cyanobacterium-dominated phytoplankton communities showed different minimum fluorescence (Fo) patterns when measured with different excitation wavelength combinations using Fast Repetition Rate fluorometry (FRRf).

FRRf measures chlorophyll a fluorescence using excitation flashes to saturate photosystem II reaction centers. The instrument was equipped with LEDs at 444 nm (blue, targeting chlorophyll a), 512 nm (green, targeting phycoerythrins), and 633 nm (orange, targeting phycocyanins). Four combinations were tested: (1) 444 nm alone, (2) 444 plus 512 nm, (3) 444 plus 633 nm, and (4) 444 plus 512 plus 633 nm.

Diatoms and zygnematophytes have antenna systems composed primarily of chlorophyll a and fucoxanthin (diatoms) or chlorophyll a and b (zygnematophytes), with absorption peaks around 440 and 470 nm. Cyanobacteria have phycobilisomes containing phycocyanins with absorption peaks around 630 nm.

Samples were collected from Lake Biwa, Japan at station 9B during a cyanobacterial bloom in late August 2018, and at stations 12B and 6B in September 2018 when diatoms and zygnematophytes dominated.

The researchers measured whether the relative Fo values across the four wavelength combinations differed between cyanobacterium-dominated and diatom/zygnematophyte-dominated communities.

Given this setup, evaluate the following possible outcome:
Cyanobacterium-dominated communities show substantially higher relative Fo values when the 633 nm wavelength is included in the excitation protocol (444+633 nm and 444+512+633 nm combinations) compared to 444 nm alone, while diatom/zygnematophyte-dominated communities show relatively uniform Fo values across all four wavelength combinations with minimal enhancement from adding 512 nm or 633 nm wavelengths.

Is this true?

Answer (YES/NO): YES